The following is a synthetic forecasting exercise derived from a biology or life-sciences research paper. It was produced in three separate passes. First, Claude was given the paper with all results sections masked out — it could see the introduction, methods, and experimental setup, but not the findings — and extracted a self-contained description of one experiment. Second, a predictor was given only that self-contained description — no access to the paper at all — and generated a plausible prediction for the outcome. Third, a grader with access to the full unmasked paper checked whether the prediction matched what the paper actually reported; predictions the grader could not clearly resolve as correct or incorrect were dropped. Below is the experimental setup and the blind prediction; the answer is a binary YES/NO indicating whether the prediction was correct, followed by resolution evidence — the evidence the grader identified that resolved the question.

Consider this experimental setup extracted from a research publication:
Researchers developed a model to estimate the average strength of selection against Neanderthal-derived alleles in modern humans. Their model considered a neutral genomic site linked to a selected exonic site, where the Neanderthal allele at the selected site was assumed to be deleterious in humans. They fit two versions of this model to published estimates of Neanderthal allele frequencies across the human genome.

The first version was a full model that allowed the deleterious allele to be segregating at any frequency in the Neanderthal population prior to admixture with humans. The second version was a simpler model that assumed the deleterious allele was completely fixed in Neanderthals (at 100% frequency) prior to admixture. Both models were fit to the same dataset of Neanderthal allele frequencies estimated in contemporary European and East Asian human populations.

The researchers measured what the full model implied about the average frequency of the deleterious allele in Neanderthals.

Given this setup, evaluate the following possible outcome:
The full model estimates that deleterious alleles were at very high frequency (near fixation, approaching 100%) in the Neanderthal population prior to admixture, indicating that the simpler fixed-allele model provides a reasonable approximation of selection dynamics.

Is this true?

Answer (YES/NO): YES